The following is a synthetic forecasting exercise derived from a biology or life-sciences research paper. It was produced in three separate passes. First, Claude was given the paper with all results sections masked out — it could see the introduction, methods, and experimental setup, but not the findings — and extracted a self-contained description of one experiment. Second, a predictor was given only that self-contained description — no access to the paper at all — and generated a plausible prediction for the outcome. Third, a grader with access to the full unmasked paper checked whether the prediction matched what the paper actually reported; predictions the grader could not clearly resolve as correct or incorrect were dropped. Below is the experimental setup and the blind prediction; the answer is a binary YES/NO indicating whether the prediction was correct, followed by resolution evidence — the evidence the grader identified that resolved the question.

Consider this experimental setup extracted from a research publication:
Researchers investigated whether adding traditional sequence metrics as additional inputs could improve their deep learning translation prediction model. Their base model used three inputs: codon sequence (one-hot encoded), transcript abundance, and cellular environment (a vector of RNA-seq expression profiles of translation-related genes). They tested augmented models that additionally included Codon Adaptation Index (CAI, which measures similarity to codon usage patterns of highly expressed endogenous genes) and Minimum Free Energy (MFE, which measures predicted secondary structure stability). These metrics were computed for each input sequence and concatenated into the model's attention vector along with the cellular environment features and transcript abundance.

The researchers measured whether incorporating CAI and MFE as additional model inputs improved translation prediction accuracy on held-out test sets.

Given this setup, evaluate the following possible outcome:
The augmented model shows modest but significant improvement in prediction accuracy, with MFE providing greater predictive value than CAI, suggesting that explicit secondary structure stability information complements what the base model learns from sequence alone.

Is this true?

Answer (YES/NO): NO